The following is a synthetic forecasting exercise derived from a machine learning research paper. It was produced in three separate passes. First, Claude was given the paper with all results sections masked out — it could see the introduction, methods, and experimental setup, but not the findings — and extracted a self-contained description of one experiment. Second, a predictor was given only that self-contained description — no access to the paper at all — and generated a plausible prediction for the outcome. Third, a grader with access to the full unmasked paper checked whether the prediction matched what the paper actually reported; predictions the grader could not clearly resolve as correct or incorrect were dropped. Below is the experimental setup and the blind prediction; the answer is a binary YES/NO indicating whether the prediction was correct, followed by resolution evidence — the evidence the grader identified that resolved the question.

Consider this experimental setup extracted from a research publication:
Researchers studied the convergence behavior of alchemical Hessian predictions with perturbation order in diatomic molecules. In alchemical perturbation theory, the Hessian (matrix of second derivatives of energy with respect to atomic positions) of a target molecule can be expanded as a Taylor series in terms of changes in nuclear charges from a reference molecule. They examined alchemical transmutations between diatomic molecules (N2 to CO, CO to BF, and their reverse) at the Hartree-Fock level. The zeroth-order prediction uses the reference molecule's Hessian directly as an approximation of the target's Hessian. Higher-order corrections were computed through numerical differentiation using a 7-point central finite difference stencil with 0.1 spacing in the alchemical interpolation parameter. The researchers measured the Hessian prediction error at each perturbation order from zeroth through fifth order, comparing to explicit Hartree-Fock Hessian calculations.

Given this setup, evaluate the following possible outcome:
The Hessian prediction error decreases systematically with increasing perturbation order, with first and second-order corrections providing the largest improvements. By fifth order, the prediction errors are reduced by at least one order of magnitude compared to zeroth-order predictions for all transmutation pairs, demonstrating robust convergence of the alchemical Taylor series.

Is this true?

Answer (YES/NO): NO